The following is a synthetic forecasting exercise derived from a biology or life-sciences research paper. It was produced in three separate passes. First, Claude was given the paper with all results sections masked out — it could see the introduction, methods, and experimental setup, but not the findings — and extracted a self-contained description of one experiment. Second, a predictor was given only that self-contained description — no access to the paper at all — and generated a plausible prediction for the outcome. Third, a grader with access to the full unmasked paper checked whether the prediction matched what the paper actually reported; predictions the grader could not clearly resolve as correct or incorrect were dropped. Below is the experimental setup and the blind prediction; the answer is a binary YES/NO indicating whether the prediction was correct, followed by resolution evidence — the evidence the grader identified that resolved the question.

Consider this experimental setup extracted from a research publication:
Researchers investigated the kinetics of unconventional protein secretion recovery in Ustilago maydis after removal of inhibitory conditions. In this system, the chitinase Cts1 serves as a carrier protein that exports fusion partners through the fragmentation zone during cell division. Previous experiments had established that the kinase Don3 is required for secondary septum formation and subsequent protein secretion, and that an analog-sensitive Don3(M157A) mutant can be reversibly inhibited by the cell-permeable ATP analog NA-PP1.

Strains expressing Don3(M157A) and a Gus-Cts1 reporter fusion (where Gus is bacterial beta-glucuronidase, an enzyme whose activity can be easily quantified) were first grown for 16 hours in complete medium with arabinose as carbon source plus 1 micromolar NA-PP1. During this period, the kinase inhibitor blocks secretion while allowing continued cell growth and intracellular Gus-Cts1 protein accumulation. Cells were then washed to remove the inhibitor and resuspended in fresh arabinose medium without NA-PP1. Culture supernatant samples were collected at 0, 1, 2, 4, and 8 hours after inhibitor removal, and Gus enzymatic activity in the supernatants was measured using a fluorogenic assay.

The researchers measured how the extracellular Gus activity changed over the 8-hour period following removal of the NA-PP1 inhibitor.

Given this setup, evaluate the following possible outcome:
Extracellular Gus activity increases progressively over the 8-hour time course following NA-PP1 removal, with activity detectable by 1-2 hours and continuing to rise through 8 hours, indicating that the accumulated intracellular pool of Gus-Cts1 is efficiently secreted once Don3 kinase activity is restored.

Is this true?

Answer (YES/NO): NO